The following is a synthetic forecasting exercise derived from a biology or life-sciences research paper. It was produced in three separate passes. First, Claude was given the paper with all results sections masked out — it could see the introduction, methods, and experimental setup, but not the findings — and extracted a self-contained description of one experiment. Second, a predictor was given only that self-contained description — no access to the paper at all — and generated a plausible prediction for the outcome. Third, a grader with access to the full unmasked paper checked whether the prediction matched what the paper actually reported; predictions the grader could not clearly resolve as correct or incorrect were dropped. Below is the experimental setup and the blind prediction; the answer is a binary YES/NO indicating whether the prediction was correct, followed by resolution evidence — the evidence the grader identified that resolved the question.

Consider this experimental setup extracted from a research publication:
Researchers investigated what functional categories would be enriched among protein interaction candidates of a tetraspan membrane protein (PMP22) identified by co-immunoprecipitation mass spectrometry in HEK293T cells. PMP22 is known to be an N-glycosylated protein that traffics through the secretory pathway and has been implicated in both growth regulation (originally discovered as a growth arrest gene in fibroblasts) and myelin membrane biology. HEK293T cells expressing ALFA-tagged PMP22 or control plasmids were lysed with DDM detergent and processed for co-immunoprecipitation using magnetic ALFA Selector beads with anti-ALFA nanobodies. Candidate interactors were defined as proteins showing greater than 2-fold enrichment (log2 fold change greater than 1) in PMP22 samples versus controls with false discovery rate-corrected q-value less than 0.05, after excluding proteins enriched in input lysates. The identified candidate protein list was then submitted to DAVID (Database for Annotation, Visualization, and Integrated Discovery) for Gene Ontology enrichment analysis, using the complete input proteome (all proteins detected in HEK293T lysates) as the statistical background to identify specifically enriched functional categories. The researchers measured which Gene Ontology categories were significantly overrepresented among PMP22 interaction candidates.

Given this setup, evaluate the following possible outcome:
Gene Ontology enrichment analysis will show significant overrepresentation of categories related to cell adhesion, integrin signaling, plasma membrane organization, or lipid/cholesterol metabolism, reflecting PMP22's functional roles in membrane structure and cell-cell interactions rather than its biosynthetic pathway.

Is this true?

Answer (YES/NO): NO